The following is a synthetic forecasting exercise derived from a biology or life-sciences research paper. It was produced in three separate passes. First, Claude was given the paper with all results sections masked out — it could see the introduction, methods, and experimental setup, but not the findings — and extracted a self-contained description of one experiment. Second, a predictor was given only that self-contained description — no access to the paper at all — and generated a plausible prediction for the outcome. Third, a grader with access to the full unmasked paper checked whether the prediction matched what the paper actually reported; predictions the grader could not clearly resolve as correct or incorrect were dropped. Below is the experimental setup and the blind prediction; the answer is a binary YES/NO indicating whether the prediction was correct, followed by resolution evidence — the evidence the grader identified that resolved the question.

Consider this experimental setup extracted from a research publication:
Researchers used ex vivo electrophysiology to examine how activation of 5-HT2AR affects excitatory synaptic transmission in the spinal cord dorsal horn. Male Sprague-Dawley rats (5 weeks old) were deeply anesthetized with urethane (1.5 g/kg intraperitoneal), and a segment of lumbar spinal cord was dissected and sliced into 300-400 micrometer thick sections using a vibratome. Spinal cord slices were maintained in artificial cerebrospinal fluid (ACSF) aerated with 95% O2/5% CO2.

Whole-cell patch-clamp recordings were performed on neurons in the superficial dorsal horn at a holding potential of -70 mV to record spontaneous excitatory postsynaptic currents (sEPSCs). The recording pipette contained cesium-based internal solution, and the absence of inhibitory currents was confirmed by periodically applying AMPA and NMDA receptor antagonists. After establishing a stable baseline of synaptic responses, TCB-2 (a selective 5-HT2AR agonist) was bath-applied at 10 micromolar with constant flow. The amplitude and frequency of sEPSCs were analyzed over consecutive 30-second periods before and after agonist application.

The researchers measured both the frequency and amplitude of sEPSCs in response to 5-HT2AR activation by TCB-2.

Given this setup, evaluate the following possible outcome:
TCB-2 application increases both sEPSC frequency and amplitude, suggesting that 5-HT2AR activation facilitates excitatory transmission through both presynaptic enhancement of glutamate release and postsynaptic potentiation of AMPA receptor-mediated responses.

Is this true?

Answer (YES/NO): NO